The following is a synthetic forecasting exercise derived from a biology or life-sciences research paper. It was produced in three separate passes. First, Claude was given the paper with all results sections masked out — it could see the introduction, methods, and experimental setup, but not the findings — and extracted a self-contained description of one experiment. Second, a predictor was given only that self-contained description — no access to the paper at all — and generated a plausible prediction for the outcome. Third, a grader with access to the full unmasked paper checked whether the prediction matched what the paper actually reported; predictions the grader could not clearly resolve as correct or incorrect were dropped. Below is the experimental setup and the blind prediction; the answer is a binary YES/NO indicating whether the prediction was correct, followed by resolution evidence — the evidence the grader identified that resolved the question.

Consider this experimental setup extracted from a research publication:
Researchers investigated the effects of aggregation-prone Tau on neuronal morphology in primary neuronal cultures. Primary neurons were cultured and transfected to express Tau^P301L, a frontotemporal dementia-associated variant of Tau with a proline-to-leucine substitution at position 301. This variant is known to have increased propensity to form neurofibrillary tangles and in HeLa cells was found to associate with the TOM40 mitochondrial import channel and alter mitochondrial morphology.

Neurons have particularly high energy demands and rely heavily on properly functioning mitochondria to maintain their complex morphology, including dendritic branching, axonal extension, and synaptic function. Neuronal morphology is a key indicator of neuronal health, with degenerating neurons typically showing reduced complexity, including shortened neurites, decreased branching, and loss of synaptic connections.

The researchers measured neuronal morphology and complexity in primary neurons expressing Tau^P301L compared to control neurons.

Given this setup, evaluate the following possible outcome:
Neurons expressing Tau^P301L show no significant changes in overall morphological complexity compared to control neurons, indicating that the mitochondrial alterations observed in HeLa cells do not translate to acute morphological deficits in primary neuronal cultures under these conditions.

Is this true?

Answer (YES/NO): NO